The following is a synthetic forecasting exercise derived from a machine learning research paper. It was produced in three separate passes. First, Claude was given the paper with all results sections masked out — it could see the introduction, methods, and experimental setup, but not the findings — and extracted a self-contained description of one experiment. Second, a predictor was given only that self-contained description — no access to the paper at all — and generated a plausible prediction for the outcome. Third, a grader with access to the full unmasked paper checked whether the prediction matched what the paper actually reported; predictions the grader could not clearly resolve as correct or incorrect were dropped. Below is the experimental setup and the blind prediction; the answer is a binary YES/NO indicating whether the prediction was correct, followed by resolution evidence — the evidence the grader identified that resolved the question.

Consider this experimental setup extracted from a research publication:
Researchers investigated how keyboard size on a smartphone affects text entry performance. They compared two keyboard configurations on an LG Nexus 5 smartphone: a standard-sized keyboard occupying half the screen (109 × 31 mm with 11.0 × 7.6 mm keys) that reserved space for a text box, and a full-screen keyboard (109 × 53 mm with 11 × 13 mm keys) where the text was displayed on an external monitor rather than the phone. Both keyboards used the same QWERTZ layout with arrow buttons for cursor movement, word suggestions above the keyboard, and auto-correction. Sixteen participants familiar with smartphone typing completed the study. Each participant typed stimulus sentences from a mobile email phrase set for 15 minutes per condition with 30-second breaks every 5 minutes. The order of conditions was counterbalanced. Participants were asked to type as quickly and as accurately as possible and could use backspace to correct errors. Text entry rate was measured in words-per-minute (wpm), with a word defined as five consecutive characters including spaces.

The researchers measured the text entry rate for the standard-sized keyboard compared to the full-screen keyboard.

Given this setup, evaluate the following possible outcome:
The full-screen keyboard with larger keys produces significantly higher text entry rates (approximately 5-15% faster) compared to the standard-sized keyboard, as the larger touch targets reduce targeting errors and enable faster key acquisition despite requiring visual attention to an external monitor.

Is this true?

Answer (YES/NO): YES